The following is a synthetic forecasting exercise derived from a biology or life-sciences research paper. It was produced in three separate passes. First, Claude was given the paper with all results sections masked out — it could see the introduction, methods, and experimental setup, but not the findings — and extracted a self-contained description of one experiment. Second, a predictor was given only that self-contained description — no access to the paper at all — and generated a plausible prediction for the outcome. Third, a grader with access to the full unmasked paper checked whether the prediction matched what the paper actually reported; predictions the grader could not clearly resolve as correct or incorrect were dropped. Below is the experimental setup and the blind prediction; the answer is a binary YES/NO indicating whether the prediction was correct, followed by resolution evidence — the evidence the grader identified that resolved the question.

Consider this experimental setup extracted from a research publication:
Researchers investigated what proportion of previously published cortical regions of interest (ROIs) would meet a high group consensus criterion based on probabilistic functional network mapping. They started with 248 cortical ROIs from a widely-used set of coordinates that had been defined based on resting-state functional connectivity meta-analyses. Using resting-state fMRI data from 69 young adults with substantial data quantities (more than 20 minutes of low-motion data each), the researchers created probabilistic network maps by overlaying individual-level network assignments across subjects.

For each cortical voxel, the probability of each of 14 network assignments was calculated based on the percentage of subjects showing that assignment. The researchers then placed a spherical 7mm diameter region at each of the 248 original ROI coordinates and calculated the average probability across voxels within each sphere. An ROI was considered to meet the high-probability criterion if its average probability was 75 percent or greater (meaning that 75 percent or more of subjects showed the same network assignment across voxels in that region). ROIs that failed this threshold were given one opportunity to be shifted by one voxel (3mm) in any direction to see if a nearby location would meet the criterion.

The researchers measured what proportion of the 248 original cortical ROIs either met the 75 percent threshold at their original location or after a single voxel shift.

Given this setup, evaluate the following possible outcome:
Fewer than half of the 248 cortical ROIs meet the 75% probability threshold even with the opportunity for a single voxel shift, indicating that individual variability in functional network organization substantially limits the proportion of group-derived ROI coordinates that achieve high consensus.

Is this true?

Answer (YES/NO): NO